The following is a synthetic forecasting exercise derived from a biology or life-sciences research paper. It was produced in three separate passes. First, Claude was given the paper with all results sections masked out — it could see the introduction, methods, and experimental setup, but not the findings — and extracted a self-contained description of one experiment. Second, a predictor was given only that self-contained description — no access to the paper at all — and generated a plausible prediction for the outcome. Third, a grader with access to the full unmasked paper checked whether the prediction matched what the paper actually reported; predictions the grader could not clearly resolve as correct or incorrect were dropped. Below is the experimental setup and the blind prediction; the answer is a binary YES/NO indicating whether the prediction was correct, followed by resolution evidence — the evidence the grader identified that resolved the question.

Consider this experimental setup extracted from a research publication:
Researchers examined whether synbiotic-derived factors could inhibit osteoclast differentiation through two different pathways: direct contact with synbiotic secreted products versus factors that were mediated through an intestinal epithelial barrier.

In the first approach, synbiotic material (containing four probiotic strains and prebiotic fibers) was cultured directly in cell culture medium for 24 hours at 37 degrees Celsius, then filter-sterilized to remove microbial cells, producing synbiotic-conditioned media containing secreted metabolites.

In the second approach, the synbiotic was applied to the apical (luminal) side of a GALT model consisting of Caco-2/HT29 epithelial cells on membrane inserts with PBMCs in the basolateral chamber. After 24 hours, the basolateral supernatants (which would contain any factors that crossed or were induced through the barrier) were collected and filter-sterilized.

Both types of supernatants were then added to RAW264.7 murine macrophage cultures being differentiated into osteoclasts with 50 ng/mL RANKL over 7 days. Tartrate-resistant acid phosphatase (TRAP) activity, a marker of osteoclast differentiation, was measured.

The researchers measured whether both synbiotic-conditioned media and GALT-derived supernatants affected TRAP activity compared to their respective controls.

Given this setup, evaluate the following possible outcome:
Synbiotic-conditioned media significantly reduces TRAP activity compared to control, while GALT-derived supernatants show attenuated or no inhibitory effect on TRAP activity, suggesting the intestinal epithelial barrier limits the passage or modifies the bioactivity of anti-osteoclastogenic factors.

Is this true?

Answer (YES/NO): NO